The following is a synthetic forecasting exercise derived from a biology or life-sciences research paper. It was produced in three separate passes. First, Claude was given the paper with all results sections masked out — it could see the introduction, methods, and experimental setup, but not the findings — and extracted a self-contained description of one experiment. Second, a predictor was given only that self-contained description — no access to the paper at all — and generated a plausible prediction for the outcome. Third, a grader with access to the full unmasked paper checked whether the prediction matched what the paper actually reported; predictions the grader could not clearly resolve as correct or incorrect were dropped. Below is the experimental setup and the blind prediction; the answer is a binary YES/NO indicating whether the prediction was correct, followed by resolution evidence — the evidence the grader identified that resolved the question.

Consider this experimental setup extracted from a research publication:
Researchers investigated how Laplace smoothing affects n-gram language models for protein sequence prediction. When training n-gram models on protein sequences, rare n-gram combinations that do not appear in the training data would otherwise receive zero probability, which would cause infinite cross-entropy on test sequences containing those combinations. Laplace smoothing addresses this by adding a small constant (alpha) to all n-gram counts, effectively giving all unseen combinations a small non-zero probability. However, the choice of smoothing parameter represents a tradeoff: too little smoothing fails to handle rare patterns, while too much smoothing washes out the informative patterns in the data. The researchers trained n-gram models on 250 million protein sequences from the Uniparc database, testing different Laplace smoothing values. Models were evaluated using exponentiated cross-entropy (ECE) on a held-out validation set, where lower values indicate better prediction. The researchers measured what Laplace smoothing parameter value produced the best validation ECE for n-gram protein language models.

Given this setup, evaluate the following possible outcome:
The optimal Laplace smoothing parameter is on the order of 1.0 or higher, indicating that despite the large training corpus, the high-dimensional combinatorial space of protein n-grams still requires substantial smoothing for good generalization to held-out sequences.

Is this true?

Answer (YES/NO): NO